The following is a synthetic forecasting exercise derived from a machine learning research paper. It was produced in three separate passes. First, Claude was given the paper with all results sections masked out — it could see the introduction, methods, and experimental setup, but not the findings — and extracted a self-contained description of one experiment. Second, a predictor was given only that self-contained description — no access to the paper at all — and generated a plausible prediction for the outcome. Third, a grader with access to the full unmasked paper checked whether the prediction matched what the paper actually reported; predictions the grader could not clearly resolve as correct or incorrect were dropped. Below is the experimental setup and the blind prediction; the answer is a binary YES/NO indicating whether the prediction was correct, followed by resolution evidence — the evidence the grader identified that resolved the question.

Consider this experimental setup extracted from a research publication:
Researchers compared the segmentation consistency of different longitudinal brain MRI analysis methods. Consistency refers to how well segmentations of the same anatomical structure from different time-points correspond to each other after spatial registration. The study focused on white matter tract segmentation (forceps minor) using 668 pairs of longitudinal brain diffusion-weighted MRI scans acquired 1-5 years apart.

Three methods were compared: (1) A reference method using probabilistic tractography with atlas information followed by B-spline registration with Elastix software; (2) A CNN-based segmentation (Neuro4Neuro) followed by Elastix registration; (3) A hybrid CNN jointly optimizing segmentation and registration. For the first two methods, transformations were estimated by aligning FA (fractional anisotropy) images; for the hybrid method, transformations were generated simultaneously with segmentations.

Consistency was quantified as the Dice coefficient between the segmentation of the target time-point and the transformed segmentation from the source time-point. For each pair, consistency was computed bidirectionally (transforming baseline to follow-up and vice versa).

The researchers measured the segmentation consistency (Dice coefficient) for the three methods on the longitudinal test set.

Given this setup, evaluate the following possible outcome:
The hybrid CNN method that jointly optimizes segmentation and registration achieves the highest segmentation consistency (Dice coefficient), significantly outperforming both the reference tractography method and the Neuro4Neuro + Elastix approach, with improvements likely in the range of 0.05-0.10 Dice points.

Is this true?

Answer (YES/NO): NO